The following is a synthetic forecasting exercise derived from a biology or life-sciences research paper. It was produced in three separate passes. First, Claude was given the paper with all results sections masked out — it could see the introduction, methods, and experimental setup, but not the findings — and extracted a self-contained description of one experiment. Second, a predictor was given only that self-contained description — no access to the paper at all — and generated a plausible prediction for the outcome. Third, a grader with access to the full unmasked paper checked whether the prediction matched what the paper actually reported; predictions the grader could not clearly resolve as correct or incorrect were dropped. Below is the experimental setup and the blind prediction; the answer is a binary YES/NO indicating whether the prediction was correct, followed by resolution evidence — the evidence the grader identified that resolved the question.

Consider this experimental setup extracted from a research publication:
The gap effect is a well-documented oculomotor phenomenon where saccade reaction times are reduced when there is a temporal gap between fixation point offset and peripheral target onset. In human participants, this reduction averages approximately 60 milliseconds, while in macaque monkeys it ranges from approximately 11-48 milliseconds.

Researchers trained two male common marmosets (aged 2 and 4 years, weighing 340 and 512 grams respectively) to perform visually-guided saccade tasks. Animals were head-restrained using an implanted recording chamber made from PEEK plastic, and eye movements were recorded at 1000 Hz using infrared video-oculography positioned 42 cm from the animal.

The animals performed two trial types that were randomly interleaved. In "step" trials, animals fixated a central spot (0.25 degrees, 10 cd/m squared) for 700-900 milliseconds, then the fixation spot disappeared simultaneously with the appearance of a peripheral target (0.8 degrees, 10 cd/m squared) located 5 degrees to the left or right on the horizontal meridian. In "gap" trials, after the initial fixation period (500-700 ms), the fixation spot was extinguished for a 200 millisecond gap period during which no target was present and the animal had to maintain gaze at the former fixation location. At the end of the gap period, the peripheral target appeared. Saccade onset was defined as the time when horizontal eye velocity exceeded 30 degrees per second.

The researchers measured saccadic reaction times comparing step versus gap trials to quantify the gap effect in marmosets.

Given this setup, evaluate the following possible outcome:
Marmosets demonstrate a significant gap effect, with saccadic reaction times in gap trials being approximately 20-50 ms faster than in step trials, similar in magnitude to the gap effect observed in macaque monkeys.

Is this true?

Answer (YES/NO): NO